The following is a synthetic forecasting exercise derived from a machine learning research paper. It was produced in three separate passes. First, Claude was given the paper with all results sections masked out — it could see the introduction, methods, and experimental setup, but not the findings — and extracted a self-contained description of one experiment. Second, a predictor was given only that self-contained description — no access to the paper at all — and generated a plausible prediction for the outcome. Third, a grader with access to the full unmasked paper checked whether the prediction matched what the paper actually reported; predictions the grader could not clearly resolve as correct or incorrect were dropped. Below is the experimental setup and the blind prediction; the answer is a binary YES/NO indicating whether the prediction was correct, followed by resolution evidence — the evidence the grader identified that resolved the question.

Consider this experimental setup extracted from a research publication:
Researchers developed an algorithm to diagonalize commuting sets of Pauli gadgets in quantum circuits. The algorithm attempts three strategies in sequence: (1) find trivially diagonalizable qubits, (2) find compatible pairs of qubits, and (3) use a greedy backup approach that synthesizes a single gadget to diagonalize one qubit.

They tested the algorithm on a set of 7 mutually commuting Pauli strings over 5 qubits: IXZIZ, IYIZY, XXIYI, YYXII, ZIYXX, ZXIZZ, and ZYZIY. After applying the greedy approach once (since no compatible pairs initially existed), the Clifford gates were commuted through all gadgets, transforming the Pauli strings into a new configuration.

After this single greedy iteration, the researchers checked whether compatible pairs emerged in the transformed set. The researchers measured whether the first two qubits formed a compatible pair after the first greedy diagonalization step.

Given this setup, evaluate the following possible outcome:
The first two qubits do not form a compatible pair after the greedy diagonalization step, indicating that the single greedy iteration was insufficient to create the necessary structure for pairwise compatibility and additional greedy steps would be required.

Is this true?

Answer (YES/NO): NO